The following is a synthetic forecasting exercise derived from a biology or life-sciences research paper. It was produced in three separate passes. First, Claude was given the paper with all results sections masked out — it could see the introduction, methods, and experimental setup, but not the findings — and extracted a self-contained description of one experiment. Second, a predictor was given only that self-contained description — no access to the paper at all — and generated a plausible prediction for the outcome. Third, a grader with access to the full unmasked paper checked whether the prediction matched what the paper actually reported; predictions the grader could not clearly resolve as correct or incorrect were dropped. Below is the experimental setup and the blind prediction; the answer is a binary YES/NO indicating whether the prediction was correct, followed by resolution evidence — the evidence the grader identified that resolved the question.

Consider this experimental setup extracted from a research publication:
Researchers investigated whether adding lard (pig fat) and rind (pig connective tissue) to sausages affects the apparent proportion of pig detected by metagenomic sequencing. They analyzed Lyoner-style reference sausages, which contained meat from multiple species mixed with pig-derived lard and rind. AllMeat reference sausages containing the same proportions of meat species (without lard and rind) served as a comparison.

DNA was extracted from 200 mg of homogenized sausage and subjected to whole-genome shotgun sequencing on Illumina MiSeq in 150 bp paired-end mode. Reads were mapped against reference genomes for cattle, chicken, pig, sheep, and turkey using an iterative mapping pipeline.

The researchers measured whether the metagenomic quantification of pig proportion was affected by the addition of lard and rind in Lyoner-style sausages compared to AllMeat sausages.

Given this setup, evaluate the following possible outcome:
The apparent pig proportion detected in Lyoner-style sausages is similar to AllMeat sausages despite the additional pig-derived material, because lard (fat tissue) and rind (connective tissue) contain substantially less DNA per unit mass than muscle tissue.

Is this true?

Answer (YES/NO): NO